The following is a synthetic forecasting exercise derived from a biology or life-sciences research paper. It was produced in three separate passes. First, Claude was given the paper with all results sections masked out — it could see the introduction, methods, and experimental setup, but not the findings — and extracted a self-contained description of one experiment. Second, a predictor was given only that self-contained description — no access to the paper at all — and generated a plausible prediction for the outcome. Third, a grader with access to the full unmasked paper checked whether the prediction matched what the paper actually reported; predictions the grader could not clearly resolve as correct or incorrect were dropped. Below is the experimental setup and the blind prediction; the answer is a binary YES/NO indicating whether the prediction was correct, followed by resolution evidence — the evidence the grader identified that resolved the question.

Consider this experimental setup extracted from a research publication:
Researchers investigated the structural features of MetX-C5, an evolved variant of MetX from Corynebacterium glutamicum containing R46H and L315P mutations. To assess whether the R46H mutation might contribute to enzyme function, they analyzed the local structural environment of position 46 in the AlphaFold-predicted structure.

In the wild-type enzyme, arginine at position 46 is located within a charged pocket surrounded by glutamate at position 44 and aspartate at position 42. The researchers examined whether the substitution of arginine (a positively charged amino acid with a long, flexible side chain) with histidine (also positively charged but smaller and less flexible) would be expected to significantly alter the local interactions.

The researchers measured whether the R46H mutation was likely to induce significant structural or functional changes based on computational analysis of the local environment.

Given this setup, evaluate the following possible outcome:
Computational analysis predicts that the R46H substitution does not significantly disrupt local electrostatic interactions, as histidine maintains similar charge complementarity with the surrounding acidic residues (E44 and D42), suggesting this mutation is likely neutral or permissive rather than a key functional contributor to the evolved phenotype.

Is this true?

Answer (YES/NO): YES